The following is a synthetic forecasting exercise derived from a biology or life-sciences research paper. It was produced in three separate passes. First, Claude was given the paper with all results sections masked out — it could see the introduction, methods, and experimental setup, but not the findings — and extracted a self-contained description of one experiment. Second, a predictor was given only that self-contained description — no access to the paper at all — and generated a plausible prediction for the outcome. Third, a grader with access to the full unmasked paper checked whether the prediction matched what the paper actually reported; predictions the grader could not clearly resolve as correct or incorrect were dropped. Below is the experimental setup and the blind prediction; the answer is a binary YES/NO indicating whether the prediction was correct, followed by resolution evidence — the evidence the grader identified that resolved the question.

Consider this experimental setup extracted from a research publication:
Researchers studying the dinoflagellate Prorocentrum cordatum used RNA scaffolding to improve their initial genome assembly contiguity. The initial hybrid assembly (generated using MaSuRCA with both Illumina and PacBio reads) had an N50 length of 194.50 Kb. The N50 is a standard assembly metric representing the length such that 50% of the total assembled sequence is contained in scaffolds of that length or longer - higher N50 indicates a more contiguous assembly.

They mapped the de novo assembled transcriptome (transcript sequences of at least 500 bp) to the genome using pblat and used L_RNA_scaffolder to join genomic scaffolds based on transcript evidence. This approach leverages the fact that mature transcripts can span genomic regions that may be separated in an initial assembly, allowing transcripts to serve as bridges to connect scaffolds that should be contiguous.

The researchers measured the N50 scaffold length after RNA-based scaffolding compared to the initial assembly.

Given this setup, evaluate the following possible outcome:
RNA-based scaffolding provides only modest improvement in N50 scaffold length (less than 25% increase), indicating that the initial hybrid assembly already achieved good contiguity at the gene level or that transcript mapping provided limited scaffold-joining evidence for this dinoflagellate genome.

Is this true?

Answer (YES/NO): NO